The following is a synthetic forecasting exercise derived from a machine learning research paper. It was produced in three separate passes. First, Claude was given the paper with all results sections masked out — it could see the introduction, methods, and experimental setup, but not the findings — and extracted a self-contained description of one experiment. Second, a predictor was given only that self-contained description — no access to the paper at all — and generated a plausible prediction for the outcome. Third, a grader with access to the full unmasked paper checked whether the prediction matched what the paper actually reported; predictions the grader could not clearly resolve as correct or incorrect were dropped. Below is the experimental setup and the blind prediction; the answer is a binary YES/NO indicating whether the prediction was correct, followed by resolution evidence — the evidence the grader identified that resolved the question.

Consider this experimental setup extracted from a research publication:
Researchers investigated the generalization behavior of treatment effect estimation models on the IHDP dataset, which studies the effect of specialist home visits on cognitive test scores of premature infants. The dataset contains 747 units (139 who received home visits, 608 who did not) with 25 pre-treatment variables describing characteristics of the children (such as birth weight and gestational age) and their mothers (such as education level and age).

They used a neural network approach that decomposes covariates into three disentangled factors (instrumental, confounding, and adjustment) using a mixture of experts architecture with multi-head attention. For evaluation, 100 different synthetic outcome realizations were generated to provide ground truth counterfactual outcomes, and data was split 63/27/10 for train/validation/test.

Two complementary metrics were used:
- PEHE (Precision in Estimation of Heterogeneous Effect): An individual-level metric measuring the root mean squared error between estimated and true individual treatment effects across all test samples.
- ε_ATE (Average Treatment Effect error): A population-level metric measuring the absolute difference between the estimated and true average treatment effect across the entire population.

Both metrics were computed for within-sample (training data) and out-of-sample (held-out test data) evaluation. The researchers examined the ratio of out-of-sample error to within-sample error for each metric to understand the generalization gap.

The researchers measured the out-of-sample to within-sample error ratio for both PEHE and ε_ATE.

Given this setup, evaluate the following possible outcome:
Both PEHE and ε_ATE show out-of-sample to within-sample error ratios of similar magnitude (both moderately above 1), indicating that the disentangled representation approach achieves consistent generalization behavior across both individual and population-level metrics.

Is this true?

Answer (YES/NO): NO